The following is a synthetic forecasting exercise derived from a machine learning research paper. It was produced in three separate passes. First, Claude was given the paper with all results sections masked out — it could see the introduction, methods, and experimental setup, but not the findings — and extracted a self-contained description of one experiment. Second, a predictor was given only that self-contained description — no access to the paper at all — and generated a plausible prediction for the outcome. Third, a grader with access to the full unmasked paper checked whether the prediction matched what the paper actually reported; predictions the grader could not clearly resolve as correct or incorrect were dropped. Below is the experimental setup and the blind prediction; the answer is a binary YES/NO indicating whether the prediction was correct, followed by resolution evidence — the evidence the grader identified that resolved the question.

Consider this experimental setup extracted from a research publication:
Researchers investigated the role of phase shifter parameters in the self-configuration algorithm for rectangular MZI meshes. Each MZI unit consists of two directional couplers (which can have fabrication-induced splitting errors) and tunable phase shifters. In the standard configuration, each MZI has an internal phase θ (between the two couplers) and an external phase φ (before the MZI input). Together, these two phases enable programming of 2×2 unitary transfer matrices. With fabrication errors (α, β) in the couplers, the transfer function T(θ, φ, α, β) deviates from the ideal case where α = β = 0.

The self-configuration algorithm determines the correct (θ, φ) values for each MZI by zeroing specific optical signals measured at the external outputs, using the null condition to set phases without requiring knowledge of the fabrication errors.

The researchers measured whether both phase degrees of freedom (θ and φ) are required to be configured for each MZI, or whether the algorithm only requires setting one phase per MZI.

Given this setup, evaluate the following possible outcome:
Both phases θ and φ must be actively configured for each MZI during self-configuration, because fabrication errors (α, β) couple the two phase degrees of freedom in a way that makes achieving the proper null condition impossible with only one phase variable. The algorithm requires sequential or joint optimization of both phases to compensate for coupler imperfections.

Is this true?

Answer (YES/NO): YES